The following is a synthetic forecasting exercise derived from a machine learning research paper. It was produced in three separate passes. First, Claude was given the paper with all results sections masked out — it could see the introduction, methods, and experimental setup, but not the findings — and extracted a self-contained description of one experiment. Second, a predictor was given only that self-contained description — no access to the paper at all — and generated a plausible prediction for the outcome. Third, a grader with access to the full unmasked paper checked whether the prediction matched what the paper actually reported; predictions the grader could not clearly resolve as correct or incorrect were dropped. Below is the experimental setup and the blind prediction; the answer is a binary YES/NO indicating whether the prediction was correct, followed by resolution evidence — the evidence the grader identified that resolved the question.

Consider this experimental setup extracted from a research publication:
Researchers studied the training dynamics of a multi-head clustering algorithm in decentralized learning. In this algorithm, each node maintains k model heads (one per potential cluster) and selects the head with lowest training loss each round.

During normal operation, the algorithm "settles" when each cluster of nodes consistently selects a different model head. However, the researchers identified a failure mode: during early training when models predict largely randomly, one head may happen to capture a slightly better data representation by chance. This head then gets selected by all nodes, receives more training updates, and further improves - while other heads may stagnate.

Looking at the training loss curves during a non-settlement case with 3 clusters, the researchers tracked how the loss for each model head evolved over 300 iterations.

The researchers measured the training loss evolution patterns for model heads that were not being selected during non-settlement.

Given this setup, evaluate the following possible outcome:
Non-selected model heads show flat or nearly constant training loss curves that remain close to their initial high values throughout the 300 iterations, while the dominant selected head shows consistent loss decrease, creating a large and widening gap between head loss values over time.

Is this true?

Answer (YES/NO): YES